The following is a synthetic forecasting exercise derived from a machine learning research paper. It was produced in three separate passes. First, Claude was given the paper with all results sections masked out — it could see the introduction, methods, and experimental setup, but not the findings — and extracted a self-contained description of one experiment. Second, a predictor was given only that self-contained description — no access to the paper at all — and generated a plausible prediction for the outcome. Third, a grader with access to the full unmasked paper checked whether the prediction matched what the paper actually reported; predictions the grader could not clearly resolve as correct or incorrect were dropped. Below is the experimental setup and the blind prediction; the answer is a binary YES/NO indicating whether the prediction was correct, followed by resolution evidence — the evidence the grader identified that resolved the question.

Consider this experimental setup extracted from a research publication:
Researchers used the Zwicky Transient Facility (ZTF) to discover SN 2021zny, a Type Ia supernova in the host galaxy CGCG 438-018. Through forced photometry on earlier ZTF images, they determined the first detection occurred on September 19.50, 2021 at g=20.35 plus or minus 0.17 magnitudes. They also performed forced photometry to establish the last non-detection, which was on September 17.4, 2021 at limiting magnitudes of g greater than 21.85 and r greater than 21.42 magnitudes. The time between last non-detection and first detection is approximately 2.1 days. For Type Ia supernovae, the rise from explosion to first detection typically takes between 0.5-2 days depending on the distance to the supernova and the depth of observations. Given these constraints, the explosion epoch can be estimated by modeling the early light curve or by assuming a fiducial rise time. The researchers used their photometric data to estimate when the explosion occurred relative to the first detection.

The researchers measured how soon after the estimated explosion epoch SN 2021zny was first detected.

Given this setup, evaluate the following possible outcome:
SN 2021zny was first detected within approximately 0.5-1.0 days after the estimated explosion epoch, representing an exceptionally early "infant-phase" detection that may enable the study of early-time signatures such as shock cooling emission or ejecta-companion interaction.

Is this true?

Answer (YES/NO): NO